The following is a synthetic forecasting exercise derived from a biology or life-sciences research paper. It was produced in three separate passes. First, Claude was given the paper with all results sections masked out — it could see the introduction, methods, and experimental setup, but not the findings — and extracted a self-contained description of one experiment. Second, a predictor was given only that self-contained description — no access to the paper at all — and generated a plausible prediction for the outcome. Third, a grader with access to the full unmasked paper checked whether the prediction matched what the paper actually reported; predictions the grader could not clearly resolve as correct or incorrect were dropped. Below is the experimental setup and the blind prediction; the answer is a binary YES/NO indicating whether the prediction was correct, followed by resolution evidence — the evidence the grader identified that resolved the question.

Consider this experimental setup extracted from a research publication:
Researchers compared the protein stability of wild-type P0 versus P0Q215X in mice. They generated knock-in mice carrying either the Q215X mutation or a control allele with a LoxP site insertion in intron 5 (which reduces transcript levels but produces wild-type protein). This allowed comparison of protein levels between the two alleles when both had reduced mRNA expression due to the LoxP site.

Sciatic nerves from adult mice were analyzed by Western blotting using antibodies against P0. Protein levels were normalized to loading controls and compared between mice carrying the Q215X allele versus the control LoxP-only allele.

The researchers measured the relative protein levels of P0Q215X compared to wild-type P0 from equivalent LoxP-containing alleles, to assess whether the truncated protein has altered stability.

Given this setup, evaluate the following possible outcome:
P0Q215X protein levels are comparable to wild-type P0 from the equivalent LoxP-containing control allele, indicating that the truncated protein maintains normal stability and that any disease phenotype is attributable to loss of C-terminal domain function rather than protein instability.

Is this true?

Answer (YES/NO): NO